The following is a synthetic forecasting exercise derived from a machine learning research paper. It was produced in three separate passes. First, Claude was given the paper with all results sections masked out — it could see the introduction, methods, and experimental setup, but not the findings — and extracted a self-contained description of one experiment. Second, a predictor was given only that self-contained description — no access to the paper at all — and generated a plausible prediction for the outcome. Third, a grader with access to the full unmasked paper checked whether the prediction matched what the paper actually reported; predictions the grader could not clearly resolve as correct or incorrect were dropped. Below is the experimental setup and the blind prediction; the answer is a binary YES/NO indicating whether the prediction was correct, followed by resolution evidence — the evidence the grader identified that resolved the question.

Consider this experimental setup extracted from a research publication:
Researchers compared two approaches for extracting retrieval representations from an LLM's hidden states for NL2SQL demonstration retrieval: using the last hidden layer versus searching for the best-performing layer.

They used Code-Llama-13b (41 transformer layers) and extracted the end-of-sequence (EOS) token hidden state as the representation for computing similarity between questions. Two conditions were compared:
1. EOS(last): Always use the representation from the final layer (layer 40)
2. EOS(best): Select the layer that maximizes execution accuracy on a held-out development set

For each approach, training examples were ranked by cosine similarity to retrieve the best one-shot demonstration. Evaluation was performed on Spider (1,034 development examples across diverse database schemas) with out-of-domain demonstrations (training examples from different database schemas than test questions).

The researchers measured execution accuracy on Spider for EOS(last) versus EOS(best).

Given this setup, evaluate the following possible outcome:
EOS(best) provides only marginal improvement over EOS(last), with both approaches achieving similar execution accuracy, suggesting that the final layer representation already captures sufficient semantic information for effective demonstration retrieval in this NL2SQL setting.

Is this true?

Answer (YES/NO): NO